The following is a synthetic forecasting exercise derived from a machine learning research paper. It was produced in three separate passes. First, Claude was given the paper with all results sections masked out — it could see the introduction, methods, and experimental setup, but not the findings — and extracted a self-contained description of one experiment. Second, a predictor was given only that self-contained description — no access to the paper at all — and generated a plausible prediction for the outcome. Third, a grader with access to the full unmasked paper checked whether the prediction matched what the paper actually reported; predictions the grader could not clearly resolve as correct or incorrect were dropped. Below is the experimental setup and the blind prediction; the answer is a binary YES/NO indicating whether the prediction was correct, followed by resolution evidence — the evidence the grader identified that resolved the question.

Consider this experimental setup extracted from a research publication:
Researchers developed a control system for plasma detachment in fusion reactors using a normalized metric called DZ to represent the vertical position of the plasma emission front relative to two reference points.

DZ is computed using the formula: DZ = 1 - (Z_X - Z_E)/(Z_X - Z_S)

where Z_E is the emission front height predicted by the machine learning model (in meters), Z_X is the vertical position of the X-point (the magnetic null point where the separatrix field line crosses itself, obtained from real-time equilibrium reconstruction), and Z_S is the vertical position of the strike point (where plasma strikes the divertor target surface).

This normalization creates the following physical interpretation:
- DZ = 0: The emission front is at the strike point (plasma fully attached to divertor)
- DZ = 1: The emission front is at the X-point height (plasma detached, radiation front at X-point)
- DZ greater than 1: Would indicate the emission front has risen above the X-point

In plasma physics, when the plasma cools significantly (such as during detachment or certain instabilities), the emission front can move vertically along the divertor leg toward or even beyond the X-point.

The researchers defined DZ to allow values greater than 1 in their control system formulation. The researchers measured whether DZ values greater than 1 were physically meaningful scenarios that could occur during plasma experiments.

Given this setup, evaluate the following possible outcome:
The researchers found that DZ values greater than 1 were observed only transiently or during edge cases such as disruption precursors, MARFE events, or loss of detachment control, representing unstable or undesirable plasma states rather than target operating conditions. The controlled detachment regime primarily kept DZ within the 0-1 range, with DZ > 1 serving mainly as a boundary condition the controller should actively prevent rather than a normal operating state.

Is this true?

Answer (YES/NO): NO